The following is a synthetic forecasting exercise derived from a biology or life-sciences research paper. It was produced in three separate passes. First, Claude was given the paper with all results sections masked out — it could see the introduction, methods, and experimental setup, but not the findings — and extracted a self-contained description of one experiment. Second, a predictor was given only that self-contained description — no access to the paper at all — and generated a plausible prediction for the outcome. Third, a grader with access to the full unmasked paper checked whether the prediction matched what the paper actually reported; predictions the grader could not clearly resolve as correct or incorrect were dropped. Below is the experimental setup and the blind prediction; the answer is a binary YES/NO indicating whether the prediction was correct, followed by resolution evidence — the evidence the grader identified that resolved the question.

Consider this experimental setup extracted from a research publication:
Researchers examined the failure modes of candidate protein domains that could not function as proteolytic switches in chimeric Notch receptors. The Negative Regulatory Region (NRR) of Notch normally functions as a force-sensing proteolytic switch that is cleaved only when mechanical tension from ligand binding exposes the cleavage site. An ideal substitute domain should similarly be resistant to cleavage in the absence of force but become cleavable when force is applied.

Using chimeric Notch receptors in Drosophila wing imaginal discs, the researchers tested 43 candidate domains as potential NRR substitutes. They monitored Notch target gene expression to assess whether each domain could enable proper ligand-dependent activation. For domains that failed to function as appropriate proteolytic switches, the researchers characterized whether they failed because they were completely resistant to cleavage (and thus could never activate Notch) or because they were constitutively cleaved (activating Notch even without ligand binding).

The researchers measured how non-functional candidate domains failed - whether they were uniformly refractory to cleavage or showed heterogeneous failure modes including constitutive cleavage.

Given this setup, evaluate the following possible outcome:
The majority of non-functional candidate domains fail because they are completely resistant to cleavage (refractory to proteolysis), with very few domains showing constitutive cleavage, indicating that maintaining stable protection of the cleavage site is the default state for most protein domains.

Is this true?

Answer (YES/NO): NO